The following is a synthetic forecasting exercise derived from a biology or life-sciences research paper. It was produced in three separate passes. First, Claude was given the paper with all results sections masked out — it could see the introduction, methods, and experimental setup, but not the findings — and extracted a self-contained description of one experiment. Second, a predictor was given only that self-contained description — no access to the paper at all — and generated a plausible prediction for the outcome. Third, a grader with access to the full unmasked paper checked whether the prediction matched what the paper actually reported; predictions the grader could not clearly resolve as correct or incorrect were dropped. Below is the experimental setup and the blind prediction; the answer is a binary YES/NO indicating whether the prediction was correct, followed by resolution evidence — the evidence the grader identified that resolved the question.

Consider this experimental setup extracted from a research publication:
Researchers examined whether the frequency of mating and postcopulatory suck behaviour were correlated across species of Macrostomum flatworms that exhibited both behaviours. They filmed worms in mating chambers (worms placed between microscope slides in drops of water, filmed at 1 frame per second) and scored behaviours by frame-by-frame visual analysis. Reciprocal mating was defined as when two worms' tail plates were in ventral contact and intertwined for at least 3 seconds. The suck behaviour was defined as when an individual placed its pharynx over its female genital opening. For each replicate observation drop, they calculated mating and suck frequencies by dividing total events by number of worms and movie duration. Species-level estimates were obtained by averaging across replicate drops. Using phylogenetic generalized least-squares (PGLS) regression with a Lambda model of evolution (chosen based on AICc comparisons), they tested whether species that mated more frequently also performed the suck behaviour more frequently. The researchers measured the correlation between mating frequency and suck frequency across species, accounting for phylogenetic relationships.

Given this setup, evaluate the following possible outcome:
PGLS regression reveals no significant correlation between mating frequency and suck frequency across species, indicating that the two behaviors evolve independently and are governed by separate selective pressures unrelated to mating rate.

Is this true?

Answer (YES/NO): NO